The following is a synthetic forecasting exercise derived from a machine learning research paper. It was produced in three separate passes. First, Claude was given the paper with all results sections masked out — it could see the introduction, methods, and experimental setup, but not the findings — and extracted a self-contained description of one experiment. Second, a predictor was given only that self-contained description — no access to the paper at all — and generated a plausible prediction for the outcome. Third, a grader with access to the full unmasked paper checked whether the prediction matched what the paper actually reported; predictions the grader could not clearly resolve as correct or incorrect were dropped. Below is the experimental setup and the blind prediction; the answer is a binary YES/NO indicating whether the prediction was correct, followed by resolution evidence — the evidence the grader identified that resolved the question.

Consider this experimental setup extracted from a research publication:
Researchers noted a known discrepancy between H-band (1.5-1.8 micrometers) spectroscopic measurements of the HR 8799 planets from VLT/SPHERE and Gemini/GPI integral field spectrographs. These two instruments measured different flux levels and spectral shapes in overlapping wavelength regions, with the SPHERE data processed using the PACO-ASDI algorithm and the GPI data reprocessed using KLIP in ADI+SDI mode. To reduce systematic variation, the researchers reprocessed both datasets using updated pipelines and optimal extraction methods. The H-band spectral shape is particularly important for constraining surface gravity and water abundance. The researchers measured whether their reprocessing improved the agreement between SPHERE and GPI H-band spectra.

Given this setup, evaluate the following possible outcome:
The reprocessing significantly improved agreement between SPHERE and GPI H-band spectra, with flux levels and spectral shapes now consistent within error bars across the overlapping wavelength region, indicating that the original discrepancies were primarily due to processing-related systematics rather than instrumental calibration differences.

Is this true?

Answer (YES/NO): NO